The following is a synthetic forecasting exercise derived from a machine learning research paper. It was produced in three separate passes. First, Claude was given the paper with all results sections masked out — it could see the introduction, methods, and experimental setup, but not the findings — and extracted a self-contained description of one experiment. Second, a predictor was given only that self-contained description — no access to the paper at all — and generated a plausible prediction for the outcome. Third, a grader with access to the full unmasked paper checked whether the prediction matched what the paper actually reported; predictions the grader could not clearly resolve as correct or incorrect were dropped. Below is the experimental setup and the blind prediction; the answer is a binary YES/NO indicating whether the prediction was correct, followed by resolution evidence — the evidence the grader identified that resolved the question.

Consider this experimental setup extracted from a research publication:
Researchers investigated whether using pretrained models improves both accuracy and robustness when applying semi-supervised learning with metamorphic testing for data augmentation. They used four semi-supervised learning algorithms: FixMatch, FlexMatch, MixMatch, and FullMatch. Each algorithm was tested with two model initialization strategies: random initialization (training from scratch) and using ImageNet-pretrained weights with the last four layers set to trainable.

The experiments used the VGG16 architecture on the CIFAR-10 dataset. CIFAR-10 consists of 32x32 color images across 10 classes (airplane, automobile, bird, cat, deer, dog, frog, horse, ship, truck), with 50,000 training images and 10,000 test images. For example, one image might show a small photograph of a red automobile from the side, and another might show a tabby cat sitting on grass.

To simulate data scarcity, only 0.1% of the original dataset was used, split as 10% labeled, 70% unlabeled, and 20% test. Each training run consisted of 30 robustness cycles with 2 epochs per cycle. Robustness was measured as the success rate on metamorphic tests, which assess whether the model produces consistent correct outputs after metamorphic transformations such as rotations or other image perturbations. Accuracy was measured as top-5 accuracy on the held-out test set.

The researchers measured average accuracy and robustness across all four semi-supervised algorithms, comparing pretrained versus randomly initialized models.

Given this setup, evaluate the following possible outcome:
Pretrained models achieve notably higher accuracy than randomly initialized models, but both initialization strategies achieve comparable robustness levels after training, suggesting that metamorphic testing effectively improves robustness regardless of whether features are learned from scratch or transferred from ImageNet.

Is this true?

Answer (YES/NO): NO